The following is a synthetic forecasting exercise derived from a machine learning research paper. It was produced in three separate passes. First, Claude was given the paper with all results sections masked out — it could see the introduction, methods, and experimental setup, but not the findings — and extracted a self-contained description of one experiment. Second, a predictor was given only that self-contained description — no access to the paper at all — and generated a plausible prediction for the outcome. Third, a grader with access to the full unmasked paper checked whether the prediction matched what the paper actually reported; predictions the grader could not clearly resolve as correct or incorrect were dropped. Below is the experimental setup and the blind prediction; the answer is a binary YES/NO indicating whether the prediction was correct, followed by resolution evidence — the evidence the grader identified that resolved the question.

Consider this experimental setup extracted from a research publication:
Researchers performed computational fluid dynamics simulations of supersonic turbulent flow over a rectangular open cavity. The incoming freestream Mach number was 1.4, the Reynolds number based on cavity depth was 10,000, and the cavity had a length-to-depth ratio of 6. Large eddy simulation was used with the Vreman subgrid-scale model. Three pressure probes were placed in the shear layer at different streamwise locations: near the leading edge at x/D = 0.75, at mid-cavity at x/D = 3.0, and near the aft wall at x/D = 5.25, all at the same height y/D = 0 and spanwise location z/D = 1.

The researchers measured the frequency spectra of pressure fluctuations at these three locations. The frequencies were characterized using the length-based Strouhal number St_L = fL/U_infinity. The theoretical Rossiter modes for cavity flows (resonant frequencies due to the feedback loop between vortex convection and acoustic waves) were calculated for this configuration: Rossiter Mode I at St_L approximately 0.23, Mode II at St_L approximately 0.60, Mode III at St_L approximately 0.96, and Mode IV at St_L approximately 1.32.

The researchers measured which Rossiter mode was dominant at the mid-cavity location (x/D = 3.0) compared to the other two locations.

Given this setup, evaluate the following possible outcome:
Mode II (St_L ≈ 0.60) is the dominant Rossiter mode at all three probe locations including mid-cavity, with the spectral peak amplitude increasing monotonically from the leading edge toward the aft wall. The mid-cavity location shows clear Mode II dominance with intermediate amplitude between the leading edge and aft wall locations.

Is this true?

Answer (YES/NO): NO